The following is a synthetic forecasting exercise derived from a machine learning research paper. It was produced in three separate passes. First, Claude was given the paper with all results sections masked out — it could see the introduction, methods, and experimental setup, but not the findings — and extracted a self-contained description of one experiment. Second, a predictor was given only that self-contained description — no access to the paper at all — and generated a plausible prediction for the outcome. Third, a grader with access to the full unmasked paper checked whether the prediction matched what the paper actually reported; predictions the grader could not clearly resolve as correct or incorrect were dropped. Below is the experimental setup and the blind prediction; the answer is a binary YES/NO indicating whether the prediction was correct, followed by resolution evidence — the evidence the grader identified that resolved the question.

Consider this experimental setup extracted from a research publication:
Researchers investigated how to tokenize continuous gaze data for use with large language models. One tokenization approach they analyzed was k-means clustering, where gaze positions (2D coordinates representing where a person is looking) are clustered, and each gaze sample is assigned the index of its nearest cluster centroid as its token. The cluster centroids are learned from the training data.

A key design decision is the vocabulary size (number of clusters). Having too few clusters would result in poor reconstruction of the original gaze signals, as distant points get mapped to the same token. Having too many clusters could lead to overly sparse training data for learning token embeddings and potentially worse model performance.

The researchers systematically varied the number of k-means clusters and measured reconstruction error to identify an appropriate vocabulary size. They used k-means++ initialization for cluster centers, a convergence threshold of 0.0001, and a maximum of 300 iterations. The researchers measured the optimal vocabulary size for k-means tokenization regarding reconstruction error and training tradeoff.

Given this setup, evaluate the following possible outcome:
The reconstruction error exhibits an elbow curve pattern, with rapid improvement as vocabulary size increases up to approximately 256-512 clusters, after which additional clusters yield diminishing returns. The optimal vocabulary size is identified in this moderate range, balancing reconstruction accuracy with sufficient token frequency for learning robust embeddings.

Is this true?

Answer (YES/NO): NO